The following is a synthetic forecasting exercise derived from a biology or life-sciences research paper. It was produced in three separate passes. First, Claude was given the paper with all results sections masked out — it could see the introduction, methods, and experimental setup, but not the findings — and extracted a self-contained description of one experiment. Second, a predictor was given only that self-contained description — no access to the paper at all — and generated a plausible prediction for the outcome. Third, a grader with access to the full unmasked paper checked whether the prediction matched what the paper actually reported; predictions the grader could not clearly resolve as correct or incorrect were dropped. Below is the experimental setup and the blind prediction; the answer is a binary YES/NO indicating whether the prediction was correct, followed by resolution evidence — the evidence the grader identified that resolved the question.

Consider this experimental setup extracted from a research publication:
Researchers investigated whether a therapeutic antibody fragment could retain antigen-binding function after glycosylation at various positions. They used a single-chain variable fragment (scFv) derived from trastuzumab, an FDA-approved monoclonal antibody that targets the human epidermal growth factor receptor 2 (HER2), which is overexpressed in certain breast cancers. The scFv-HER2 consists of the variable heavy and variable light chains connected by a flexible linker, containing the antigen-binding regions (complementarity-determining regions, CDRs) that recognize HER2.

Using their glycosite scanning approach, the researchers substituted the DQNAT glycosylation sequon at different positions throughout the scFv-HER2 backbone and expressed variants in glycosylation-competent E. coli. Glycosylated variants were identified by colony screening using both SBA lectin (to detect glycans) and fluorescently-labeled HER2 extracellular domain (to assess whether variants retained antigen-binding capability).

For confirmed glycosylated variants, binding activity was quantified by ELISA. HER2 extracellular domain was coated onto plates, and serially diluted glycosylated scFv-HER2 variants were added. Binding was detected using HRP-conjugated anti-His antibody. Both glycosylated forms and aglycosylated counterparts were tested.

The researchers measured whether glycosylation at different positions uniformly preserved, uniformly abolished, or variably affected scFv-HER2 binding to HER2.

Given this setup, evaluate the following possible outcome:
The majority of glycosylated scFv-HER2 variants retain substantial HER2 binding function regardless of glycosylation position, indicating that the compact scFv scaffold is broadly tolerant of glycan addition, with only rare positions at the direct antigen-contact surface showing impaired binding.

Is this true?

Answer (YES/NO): NO